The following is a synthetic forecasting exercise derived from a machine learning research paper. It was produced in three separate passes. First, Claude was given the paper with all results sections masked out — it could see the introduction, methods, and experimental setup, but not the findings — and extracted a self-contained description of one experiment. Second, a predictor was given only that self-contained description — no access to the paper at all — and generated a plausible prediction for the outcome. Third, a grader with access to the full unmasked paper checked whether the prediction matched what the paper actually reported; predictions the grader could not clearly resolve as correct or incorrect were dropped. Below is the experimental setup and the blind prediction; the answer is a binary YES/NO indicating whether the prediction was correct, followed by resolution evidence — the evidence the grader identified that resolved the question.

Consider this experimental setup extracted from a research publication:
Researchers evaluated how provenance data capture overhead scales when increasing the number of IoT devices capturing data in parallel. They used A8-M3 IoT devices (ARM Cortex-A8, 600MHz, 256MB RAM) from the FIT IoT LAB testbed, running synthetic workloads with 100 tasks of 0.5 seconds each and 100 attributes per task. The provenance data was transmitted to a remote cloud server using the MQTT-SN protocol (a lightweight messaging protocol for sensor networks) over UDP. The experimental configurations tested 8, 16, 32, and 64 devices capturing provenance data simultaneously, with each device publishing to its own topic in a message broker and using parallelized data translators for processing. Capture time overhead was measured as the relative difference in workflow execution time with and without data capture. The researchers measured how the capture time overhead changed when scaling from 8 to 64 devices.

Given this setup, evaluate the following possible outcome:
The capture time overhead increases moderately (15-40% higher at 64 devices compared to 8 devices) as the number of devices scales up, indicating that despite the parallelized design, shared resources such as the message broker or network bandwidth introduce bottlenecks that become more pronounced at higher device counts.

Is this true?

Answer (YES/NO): NO